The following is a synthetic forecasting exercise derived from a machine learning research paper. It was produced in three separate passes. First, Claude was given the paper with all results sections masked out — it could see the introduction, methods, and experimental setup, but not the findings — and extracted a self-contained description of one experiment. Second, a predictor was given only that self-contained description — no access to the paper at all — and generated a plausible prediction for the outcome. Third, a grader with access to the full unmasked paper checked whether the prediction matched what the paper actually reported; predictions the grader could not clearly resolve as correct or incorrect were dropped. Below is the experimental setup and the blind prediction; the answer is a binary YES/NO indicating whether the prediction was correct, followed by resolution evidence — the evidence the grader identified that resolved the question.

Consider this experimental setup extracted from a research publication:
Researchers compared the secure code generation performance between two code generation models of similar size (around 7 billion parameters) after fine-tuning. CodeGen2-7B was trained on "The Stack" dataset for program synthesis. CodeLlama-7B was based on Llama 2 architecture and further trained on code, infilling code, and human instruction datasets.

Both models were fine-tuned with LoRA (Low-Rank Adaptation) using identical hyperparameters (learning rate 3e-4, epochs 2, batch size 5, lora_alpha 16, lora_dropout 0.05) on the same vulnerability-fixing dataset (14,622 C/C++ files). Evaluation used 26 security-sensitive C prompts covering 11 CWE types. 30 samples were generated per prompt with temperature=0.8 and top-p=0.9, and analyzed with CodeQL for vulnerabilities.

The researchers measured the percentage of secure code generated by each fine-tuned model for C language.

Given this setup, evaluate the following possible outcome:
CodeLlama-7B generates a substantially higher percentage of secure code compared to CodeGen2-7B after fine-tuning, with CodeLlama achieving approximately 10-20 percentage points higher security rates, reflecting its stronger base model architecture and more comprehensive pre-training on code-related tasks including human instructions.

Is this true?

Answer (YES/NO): NO